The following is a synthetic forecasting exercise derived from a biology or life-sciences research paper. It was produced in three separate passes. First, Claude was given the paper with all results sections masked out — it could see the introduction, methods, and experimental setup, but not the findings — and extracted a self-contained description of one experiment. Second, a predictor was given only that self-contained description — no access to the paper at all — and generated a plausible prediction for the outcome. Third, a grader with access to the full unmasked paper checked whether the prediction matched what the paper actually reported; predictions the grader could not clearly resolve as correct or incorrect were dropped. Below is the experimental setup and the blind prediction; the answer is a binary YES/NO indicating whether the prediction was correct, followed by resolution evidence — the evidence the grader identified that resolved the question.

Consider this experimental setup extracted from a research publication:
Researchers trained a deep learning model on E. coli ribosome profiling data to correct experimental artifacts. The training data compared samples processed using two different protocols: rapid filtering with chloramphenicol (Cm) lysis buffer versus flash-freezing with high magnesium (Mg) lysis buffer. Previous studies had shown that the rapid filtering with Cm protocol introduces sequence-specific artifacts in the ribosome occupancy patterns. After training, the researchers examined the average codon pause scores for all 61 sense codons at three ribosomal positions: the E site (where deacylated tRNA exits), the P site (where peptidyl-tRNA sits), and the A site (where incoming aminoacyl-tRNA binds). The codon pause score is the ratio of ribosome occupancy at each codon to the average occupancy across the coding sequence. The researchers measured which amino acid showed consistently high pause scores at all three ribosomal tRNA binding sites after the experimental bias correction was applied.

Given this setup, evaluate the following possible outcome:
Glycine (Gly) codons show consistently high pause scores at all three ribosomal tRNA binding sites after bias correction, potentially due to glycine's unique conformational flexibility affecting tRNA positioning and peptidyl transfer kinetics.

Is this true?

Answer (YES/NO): NO